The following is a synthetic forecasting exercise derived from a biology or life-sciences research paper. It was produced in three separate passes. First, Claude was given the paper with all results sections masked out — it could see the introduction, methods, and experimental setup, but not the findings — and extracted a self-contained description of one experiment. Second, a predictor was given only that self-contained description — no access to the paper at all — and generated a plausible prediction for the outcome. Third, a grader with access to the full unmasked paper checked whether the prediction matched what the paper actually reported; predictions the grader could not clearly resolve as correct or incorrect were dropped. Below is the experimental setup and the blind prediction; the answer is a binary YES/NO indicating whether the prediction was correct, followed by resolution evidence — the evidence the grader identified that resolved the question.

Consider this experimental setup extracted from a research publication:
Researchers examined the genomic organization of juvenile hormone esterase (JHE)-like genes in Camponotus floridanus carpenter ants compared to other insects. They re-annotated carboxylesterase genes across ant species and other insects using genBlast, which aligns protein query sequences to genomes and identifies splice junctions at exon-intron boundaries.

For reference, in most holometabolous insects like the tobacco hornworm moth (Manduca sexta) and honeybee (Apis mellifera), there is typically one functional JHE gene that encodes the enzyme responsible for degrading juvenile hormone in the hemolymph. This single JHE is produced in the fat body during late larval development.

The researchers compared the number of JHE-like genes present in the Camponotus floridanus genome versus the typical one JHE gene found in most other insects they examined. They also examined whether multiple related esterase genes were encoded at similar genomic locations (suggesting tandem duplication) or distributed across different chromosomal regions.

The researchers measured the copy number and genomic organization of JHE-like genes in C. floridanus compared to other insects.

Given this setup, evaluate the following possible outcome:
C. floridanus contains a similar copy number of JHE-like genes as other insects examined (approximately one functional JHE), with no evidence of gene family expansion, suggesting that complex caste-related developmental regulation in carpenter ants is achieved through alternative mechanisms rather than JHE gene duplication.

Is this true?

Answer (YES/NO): NO